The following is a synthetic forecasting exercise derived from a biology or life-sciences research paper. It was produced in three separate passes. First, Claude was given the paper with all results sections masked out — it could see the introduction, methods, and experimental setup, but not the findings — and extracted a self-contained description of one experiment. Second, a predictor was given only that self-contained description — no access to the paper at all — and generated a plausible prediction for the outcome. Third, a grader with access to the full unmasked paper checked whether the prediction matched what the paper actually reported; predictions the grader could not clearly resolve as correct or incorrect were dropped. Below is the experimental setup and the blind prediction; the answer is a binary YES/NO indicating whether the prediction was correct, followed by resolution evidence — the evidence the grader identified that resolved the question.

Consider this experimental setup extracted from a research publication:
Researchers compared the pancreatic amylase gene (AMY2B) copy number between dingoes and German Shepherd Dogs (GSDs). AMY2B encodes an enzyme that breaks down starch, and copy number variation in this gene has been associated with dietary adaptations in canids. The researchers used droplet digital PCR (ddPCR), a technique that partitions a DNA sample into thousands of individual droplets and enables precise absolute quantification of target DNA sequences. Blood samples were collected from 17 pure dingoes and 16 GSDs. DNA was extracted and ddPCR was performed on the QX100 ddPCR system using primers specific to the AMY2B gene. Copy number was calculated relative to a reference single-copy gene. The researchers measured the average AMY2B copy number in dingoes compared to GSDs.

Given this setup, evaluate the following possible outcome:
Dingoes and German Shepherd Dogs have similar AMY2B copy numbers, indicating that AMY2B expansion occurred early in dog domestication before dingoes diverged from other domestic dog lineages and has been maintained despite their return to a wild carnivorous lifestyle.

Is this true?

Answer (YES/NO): NO